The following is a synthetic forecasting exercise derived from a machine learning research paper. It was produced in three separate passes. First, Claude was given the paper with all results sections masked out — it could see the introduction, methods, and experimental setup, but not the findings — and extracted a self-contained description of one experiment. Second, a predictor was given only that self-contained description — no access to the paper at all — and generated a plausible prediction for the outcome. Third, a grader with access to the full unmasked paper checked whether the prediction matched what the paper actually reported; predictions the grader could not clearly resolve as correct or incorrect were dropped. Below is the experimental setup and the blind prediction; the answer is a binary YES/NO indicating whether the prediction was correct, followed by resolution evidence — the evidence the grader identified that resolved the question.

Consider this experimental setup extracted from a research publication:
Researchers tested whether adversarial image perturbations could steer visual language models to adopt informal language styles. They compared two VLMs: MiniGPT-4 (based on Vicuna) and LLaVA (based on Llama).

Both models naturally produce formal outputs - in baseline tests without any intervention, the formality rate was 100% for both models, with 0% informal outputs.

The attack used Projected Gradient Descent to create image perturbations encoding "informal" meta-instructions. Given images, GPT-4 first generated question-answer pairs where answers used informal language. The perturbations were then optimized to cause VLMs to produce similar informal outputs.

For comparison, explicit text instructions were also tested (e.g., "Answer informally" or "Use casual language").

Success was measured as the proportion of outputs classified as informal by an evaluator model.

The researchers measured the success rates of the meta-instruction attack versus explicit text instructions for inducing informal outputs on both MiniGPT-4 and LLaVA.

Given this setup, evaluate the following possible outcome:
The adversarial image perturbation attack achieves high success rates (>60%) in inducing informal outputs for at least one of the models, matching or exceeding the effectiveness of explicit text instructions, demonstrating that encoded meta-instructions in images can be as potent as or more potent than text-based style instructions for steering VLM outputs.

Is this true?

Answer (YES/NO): NO